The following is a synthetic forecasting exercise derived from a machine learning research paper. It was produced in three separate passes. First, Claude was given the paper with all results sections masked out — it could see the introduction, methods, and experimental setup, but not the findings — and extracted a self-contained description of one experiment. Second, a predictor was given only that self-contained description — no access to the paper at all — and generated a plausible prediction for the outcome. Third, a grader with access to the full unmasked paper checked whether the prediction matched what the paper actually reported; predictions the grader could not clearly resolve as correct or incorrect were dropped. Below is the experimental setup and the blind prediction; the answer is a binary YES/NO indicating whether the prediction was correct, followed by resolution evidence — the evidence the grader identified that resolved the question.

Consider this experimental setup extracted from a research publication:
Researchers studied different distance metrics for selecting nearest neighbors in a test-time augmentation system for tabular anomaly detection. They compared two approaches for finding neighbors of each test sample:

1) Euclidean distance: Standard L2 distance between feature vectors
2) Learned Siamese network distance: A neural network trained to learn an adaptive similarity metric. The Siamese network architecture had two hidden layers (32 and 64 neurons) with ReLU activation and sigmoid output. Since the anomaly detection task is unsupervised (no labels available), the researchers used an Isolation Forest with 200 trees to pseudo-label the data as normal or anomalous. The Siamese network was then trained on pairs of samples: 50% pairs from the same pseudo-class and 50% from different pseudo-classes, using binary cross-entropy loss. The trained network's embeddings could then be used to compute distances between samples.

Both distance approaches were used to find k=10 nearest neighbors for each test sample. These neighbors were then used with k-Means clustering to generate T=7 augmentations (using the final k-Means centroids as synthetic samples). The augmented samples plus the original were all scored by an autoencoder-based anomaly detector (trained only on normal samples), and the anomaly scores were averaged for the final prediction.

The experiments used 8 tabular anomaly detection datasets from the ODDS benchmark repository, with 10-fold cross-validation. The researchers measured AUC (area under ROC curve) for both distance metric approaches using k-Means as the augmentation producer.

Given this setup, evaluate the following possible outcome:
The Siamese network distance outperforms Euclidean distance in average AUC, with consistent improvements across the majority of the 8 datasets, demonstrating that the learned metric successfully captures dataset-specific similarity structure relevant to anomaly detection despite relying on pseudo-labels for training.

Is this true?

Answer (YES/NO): YES